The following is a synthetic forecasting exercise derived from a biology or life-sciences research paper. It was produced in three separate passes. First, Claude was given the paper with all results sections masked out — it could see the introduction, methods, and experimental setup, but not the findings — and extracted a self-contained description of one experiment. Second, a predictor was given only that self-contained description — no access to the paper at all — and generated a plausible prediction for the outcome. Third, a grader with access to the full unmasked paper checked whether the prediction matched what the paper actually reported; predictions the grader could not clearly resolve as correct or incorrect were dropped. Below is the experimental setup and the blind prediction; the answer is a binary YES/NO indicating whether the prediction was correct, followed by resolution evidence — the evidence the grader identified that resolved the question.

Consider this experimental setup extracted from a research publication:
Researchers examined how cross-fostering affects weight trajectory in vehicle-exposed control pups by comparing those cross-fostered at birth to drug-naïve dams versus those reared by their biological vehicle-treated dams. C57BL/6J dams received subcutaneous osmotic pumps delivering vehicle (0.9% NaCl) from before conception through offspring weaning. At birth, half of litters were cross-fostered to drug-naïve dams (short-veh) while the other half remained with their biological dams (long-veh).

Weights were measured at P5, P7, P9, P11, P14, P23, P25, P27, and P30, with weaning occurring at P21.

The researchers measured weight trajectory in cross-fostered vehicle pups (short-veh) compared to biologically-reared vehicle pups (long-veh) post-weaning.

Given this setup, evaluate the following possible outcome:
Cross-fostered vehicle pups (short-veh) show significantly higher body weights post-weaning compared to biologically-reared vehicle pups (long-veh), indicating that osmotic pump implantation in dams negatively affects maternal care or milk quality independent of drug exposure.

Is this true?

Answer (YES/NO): NO